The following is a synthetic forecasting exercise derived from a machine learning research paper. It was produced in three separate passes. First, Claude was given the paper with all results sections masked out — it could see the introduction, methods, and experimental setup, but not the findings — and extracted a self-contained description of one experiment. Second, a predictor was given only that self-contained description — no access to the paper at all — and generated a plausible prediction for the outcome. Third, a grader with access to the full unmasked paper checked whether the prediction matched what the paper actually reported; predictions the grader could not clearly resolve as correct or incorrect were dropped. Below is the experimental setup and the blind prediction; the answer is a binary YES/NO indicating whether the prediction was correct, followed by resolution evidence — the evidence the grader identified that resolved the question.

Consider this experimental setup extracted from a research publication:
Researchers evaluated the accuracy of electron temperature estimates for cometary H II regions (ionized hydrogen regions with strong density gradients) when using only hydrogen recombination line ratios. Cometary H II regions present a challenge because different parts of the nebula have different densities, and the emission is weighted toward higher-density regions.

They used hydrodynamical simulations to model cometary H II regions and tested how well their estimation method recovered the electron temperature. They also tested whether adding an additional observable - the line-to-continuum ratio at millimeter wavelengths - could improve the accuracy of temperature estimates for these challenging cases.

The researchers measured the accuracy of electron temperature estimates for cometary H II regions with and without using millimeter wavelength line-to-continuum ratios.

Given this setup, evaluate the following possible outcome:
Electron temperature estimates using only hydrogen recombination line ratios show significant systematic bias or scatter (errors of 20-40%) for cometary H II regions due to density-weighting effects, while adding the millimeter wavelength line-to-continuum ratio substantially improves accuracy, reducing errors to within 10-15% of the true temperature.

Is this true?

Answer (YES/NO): NO